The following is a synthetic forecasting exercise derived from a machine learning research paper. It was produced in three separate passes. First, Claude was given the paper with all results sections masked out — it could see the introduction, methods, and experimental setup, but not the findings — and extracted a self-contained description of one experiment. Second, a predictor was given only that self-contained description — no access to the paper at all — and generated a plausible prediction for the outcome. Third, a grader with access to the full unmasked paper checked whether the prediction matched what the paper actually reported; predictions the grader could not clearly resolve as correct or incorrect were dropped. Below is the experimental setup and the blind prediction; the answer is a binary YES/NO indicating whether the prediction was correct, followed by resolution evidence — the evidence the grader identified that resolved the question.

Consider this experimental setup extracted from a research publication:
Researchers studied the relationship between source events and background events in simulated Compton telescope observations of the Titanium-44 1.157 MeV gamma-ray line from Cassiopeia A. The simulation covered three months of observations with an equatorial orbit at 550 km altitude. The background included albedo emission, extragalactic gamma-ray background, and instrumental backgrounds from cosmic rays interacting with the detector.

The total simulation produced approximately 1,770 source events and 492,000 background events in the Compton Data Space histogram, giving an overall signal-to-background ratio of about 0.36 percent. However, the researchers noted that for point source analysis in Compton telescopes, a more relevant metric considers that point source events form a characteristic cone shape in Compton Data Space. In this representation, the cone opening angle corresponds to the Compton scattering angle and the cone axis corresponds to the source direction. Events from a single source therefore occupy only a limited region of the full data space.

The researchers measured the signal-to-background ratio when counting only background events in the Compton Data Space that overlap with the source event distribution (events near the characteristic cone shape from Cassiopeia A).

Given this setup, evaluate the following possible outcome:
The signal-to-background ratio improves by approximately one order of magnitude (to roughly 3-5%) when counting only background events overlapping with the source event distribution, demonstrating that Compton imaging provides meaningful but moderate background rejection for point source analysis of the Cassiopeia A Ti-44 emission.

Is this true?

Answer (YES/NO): YES